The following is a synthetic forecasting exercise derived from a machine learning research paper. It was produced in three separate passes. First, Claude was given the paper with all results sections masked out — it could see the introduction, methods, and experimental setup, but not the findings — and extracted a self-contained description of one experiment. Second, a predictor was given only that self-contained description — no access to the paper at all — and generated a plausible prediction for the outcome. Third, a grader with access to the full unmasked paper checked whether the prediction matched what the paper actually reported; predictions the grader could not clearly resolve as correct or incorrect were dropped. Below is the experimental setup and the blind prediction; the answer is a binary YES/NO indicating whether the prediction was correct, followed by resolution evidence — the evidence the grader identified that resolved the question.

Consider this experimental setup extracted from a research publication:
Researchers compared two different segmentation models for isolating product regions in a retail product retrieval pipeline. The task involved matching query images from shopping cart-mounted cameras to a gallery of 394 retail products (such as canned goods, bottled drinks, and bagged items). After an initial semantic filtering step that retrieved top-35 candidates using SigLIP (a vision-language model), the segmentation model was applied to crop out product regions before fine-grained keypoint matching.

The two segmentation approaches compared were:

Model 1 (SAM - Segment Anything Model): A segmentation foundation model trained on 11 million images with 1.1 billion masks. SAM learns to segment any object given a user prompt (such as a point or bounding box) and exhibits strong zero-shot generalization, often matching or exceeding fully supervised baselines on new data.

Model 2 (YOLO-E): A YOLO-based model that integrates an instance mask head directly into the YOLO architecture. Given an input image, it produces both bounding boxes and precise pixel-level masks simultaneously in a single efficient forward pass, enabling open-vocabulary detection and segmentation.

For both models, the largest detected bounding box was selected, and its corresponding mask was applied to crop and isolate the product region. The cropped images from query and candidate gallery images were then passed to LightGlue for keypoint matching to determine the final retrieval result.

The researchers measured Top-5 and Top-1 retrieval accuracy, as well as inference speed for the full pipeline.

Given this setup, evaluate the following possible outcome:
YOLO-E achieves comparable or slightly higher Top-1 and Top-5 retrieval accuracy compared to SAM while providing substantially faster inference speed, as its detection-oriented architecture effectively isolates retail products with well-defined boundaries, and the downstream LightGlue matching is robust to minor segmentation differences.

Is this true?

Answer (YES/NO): NO